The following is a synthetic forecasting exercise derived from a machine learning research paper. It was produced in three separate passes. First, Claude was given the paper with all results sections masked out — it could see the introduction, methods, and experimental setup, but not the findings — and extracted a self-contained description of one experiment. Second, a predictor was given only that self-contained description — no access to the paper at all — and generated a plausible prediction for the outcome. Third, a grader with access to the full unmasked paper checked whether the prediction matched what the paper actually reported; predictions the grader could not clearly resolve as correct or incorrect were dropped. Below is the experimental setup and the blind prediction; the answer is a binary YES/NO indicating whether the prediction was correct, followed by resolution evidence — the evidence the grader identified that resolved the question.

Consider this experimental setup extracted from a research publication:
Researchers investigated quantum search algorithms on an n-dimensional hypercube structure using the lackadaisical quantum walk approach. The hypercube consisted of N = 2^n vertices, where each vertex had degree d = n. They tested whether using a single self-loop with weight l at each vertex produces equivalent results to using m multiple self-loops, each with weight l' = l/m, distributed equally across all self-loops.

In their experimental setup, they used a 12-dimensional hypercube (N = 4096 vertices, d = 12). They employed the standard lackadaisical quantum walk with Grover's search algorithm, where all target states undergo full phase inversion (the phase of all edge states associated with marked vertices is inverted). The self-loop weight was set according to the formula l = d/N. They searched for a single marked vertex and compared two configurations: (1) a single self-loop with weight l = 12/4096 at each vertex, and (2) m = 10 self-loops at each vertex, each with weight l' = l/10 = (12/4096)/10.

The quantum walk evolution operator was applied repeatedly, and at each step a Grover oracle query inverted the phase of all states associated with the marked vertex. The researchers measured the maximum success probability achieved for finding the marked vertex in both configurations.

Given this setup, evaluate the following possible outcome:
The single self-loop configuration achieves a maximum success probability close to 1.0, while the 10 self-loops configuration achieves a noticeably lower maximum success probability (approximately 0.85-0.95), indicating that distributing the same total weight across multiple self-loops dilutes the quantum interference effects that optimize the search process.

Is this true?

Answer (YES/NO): NO